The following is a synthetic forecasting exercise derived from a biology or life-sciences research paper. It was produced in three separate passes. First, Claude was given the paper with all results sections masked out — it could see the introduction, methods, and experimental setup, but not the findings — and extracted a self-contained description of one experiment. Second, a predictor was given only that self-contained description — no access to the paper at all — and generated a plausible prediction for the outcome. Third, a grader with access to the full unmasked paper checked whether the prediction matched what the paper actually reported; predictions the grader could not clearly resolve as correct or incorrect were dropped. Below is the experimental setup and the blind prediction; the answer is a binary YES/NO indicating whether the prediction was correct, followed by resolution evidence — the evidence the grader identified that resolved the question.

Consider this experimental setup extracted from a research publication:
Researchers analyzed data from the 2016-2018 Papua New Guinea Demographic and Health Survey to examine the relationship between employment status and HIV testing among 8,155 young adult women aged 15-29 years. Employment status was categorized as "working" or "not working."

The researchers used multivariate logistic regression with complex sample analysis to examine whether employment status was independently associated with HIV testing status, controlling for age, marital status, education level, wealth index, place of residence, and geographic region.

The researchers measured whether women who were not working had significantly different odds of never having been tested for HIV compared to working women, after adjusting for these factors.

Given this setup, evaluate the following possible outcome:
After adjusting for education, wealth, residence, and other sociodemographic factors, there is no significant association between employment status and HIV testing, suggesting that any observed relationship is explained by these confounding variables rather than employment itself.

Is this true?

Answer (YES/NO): YES